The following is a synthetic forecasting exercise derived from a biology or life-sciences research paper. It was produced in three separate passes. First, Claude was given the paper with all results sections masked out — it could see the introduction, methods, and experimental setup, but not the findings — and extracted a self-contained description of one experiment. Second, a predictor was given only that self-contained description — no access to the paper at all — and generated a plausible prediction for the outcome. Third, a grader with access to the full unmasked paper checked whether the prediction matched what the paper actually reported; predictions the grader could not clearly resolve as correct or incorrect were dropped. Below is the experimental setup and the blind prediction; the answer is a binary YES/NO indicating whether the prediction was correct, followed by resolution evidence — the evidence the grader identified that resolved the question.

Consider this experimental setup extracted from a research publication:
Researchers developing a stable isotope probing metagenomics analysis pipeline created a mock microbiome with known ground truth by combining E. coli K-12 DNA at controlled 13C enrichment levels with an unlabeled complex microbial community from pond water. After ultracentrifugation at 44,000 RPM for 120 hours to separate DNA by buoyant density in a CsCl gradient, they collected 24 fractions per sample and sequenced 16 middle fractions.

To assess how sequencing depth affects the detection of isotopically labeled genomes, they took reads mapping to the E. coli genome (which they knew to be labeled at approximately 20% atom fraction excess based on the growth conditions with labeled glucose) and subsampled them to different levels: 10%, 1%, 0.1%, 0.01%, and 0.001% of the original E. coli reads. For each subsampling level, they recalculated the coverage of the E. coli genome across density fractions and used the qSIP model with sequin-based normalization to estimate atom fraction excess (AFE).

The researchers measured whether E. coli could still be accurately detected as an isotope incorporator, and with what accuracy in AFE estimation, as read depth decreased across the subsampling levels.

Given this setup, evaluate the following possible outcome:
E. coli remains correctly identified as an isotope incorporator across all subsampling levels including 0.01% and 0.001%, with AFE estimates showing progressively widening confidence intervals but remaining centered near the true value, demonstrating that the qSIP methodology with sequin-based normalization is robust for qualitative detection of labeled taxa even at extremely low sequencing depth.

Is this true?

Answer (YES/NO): NO